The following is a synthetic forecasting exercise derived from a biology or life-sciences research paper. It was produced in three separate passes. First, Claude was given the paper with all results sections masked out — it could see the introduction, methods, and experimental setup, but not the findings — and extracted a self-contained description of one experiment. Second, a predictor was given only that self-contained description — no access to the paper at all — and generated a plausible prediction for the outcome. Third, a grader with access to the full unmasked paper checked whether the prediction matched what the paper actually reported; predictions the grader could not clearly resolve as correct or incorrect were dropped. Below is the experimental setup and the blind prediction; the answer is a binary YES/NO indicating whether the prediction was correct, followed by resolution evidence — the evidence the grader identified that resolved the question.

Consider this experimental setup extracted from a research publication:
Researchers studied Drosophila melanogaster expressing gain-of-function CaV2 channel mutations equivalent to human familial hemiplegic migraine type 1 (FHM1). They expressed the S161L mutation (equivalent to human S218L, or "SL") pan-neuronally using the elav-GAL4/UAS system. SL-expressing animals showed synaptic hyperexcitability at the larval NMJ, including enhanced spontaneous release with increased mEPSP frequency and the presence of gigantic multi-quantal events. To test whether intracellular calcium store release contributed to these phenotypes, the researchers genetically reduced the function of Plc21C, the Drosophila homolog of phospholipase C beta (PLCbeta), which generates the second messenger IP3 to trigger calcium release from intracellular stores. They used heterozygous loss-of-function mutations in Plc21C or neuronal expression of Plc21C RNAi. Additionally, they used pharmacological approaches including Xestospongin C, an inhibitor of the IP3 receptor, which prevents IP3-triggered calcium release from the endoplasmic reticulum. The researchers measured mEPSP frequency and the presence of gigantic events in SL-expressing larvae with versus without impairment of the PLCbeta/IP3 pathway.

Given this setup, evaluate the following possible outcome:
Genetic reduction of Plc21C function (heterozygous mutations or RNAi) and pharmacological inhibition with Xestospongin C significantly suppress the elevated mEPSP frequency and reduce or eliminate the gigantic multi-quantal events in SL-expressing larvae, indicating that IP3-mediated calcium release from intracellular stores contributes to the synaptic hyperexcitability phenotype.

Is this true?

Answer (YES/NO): NO